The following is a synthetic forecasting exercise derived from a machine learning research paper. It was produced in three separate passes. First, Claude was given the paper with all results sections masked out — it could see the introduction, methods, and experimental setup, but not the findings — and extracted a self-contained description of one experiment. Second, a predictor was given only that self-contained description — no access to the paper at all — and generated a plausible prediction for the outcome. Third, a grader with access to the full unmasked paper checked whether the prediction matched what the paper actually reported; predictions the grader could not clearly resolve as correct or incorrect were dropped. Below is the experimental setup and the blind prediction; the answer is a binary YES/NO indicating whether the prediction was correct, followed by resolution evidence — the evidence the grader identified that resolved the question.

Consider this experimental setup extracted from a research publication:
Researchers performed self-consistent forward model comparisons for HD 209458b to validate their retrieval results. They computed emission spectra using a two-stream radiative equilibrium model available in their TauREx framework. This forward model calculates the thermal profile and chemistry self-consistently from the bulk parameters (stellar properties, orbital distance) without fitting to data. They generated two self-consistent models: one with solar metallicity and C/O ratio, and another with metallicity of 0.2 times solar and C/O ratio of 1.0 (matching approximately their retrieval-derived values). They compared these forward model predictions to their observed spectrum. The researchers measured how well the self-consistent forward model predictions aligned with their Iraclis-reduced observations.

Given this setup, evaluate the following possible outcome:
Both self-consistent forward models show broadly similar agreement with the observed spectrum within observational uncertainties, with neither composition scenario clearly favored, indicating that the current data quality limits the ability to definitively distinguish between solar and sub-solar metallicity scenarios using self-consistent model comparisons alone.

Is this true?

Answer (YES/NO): NO